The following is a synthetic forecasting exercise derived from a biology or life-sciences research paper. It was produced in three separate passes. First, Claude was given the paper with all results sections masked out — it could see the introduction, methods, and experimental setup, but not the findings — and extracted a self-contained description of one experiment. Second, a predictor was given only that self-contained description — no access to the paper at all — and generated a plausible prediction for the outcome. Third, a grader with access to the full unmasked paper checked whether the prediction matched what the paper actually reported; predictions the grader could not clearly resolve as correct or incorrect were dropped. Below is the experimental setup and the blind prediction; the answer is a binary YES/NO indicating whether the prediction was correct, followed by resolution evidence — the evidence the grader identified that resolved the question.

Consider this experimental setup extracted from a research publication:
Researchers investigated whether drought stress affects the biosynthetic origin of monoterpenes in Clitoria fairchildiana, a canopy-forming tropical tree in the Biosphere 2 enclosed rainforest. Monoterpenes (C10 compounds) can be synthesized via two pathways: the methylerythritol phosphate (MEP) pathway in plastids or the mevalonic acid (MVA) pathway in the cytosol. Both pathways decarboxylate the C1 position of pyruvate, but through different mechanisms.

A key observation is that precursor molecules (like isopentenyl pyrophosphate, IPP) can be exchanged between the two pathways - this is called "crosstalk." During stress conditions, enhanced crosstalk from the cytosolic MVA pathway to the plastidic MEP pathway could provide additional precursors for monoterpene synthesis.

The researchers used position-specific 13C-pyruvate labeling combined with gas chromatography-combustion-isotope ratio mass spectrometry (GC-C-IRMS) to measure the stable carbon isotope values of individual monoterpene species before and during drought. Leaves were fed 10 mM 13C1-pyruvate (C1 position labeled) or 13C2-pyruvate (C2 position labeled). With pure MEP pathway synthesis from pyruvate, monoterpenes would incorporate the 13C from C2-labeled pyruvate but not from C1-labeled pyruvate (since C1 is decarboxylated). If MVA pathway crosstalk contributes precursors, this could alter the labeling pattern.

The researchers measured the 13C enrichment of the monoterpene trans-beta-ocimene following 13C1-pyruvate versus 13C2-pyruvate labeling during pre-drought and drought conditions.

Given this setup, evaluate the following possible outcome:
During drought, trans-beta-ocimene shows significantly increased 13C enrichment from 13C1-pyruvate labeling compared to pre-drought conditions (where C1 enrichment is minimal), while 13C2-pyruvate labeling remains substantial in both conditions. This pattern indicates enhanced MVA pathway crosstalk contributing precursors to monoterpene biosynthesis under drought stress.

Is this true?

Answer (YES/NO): NO